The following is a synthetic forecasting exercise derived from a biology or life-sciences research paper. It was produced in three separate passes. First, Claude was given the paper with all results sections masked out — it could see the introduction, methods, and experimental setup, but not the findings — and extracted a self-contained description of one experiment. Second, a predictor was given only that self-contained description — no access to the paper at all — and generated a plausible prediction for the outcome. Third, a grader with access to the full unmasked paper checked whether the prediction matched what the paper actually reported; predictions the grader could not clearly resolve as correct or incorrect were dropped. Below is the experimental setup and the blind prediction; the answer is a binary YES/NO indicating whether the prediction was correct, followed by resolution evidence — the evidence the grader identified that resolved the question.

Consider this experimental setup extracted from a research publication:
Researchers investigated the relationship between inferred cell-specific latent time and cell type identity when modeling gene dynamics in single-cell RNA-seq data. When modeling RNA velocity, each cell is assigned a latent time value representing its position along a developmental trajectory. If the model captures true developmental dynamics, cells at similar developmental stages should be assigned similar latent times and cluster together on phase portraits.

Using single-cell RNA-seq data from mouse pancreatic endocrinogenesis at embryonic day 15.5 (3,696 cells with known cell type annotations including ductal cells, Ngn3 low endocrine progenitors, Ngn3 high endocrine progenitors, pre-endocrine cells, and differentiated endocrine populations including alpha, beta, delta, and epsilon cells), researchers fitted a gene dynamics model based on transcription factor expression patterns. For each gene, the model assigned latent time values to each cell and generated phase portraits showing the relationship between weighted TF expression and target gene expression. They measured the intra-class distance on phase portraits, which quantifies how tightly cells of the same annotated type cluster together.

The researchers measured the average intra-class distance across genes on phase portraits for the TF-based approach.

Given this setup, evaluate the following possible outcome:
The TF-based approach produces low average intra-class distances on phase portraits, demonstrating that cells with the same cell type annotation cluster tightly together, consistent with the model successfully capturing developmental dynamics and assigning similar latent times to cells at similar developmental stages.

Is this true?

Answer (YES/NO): YES